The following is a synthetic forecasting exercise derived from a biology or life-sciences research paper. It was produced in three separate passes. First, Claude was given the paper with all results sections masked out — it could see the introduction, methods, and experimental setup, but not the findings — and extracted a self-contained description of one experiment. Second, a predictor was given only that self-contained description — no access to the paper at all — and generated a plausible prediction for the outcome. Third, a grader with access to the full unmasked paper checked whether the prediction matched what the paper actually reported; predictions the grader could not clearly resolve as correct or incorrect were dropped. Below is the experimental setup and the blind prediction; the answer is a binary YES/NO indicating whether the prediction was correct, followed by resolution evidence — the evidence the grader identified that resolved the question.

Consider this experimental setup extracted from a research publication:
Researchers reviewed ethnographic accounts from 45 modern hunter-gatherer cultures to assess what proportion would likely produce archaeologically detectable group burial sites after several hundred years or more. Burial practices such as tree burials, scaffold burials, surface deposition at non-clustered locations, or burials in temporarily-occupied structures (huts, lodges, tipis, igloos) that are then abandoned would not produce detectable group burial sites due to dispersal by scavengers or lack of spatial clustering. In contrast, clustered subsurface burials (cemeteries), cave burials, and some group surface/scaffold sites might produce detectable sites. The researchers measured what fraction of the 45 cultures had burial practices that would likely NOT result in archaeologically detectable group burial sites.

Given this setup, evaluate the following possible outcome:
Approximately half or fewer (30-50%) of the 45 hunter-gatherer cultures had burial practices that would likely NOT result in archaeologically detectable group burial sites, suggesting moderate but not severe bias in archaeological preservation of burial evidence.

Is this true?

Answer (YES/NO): YES